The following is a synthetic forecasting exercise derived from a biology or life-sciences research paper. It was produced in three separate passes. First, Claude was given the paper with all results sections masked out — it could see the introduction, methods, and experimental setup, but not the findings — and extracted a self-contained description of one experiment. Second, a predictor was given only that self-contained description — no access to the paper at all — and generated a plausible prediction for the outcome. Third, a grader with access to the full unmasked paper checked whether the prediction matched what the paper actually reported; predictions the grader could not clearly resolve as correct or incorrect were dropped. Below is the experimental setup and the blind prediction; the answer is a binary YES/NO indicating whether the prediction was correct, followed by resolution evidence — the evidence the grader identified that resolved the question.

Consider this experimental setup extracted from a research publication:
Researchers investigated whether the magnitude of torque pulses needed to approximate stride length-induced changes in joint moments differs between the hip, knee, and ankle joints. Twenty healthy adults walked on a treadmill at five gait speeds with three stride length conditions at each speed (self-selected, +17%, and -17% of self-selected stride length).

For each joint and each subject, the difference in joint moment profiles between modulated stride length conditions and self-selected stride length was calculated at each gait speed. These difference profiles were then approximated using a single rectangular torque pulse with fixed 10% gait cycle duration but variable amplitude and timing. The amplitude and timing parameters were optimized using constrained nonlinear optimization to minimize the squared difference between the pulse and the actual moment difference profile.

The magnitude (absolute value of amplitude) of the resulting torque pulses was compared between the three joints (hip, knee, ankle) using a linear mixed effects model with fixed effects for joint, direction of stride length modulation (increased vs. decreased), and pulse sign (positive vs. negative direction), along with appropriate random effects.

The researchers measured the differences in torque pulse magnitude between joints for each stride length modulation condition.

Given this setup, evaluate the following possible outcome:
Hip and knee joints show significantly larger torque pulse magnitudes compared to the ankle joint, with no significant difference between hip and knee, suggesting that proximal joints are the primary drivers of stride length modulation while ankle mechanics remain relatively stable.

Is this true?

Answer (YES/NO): NO